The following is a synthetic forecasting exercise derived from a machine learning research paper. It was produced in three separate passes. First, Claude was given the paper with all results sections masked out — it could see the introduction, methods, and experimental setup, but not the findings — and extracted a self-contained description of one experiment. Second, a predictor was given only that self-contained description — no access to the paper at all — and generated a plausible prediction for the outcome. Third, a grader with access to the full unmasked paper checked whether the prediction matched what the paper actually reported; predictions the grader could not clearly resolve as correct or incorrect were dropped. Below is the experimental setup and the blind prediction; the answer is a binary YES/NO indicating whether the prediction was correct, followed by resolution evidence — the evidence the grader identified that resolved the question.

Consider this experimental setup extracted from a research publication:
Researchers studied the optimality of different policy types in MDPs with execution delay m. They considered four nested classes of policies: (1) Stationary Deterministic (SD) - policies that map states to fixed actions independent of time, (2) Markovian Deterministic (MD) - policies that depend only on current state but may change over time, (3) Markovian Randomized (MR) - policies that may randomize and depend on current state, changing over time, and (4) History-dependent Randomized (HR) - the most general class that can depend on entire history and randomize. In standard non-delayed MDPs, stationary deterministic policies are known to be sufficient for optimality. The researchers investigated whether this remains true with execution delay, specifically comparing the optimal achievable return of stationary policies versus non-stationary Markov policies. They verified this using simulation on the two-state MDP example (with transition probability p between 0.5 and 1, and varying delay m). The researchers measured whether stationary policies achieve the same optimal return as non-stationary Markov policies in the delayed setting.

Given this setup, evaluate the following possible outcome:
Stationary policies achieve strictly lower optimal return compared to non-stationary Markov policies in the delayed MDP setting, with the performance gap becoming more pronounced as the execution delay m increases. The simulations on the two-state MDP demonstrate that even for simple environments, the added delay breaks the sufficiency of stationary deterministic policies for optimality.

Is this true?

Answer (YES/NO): NO